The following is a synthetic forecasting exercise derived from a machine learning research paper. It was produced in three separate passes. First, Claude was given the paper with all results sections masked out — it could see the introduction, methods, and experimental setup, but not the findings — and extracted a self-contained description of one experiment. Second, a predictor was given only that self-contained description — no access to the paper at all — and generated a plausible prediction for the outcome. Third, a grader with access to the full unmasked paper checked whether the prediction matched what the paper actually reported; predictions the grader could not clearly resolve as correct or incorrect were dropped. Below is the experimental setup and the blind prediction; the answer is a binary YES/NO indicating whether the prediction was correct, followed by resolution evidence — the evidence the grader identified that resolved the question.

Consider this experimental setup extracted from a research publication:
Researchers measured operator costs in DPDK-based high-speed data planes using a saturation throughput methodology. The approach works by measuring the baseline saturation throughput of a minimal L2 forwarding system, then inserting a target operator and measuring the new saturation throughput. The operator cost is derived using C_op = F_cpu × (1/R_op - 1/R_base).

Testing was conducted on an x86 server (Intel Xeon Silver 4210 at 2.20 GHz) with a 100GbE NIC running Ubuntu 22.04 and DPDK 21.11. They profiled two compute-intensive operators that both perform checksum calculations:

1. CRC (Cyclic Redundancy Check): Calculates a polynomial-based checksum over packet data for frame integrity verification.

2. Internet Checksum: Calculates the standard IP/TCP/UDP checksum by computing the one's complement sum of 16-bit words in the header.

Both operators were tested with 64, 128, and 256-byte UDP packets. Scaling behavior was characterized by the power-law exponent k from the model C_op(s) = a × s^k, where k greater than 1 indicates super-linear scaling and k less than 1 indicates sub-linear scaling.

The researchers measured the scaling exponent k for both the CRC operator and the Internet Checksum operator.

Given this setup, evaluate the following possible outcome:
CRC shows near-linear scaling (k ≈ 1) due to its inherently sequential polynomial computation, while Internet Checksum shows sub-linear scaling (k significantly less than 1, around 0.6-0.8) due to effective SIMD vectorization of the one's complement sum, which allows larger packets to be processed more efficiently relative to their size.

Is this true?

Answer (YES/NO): NO